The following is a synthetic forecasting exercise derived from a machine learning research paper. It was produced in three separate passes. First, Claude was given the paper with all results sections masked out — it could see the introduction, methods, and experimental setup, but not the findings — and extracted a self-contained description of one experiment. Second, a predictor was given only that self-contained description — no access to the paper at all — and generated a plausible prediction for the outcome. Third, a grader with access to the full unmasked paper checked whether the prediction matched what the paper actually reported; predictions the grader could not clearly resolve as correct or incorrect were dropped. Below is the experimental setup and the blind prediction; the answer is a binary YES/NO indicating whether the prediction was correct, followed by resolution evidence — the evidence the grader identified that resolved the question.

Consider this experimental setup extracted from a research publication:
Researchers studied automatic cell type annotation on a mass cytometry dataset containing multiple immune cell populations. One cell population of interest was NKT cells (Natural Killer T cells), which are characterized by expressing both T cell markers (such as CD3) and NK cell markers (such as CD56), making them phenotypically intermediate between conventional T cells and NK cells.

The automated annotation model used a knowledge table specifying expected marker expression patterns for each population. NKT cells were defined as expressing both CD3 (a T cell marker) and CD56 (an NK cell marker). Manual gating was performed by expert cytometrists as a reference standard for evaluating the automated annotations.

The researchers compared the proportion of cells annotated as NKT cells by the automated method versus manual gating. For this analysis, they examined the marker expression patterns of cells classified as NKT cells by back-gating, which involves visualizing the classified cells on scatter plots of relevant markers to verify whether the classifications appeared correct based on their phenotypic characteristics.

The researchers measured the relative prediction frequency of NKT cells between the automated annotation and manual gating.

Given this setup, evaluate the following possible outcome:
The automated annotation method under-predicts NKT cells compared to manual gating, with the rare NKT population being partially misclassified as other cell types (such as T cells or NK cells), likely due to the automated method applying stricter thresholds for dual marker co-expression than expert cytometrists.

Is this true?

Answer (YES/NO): NO